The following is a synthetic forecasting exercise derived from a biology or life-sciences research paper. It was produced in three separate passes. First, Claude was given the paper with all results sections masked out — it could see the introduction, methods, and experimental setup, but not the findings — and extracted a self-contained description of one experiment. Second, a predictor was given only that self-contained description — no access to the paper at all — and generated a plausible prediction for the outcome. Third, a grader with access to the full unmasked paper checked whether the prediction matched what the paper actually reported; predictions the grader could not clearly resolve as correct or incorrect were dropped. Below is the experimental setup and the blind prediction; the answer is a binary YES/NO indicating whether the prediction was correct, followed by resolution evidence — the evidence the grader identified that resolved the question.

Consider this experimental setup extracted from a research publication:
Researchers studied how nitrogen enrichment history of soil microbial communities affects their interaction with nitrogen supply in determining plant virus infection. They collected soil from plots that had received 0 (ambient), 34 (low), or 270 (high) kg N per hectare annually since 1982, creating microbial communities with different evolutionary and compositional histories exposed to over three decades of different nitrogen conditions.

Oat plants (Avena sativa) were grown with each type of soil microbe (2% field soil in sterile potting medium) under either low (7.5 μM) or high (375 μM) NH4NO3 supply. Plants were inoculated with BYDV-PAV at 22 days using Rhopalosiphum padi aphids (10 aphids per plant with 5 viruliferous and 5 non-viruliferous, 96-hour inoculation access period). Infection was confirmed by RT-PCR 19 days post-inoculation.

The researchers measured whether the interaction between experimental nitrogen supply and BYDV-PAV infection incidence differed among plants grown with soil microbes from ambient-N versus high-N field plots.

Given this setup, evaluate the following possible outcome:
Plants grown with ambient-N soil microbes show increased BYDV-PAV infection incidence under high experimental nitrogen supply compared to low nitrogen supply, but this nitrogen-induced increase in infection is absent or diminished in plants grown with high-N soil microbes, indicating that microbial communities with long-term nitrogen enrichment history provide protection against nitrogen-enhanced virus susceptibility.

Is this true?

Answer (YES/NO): NO